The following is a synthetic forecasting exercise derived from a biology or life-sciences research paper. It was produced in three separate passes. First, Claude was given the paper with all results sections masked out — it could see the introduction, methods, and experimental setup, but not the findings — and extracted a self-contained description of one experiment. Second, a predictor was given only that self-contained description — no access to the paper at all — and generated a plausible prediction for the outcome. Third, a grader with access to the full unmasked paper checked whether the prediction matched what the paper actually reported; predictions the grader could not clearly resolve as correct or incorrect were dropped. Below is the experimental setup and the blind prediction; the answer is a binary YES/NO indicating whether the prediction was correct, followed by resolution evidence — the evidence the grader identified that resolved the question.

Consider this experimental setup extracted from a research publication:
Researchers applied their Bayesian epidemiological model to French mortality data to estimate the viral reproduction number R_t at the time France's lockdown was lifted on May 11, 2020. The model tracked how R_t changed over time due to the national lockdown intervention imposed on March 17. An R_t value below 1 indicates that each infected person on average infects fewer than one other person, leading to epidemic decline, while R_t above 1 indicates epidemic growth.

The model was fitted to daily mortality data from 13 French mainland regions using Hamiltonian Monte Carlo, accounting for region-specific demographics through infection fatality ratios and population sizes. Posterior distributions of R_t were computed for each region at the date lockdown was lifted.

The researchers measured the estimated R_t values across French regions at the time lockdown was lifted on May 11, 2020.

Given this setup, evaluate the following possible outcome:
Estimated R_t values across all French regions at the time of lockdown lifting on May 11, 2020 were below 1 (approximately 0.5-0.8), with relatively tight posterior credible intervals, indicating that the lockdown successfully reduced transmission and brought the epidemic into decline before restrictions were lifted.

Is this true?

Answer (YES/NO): YES